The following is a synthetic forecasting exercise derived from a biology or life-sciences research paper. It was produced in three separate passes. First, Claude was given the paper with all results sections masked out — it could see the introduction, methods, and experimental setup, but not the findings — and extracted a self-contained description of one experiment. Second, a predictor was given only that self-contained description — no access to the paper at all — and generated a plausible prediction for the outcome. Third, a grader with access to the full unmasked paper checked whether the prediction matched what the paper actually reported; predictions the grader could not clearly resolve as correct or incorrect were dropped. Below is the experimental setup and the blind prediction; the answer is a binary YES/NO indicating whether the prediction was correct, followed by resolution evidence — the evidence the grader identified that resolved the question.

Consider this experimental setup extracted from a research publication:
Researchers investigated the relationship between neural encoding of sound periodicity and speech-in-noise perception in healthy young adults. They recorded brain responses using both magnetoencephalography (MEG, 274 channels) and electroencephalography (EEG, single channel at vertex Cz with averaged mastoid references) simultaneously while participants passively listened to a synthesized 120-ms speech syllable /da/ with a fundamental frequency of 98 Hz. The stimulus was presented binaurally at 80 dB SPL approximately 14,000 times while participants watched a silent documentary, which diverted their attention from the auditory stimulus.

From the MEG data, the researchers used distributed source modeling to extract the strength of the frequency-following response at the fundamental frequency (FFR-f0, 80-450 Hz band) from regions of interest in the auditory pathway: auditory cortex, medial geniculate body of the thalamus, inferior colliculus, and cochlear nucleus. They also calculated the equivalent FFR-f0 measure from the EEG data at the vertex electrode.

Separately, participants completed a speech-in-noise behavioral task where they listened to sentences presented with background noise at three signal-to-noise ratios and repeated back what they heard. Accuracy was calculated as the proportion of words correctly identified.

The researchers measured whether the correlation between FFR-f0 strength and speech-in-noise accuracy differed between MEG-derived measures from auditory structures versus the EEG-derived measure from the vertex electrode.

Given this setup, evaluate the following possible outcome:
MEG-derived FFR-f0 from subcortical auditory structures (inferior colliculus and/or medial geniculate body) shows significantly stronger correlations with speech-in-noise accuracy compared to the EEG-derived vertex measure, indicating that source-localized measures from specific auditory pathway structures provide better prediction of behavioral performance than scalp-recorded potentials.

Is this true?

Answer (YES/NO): YES